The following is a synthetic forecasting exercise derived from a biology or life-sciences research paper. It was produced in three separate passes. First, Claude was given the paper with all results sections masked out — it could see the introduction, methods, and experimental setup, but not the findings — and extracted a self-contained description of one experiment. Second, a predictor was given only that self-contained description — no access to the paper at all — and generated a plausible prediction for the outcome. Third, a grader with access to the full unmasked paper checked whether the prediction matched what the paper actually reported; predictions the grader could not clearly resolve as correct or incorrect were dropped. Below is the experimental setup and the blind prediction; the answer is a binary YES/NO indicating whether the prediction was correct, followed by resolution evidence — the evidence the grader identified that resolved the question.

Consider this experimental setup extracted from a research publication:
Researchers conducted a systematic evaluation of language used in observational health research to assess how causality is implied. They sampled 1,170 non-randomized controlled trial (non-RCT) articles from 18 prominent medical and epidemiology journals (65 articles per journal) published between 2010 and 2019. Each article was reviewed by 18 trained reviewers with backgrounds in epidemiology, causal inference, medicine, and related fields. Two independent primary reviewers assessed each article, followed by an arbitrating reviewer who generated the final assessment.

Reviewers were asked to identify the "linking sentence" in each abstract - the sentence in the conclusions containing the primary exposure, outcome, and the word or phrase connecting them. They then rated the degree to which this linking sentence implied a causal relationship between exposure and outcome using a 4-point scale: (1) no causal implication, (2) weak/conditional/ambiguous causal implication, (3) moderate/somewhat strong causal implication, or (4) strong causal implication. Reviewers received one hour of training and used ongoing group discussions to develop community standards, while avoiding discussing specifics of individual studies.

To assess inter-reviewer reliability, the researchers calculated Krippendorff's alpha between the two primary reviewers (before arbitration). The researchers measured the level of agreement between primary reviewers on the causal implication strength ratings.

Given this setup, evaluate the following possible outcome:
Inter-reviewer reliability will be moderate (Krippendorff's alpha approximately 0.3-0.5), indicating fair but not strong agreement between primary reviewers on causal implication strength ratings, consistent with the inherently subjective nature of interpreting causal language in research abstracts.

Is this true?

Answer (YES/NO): NO